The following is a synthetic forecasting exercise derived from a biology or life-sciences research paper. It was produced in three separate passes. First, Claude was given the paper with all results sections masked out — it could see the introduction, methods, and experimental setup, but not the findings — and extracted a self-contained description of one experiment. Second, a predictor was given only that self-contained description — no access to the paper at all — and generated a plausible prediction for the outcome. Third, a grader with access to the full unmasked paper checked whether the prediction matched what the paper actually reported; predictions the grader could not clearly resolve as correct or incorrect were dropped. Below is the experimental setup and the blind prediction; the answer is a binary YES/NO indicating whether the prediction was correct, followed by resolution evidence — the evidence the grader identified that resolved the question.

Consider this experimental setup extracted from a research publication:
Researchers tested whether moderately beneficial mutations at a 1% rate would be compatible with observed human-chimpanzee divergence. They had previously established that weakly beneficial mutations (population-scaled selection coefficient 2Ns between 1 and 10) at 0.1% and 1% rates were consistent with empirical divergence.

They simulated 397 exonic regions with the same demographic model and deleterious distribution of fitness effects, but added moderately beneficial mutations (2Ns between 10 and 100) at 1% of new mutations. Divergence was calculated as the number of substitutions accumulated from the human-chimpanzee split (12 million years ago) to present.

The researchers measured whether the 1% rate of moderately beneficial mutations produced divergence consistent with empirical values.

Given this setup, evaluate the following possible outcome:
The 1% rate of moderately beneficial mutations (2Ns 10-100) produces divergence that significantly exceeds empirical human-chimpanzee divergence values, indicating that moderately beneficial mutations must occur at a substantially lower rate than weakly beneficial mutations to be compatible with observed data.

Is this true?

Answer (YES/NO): YES